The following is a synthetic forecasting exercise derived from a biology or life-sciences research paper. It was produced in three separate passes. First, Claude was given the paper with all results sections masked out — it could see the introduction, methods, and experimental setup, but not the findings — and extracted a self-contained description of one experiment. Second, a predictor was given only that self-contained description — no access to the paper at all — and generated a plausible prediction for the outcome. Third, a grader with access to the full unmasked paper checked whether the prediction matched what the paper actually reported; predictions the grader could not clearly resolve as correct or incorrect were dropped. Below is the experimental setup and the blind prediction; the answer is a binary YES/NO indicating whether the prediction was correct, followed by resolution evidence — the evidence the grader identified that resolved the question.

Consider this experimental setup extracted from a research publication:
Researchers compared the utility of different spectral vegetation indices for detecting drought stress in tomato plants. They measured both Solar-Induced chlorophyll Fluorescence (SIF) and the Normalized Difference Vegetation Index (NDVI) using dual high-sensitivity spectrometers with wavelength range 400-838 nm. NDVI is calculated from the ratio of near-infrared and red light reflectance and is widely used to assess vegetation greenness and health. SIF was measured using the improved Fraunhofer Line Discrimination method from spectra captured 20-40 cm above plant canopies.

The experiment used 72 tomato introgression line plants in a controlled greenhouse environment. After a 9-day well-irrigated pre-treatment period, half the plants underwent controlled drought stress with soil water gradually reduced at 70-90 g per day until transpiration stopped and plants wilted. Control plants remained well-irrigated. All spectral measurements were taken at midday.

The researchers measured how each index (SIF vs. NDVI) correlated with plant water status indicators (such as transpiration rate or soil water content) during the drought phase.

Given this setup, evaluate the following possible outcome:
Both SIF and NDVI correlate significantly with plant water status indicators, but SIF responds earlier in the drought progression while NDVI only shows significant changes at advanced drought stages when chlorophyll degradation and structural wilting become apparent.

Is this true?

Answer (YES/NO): NO